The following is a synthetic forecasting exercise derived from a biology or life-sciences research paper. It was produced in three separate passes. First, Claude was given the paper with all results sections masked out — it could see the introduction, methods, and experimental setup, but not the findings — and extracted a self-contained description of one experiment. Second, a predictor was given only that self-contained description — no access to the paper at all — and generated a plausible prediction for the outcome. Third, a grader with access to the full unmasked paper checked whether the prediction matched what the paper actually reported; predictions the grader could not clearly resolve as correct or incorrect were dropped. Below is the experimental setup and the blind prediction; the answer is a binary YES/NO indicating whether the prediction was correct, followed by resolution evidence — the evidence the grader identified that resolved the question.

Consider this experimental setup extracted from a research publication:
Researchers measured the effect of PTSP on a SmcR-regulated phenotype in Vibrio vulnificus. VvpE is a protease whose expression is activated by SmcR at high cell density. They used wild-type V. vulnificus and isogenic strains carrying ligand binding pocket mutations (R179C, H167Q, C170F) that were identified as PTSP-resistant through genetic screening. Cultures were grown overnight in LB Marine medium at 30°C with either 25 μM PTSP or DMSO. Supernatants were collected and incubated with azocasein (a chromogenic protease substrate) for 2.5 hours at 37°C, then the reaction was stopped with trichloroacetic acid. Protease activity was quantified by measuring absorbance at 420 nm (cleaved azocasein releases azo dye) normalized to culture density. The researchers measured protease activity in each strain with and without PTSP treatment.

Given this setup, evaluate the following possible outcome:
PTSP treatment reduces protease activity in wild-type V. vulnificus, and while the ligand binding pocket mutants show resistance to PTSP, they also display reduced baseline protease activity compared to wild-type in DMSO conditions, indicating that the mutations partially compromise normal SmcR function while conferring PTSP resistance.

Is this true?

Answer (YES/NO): NO